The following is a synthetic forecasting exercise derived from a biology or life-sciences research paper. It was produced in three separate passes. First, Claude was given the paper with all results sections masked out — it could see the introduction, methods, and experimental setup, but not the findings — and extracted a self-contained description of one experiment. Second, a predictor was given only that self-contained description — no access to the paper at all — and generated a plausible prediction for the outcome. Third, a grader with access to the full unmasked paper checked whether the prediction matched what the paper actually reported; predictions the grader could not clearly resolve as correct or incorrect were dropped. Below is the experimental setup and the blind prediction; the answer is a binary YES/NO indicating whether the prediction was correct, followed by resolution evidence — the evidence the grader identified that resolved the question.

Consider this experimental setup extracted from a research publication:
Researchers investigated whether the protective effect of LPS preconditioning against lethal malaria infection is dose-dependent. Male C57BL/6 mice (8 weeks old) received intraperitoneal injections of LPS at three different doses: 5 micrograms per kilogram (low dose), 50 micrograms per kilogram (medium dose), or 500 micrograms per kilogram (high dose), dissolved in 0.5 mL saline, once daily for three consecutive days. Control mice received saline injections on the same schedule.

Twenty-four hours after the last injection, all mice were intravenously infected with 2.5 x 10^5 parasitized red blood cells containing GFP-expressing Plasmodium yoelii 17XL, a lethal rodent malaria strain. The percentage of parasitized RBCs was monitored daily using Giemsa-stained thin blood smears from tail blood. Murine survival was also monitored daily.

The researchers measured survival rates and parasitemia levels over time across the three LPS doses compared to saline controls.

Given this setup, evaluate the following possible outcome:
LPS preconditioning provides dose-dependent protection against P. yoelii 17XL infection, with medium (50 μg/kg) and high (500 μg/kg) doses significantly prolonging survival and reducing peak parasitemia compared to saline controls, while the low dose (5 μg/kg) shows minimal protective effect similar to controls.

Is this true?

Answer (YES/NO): NO